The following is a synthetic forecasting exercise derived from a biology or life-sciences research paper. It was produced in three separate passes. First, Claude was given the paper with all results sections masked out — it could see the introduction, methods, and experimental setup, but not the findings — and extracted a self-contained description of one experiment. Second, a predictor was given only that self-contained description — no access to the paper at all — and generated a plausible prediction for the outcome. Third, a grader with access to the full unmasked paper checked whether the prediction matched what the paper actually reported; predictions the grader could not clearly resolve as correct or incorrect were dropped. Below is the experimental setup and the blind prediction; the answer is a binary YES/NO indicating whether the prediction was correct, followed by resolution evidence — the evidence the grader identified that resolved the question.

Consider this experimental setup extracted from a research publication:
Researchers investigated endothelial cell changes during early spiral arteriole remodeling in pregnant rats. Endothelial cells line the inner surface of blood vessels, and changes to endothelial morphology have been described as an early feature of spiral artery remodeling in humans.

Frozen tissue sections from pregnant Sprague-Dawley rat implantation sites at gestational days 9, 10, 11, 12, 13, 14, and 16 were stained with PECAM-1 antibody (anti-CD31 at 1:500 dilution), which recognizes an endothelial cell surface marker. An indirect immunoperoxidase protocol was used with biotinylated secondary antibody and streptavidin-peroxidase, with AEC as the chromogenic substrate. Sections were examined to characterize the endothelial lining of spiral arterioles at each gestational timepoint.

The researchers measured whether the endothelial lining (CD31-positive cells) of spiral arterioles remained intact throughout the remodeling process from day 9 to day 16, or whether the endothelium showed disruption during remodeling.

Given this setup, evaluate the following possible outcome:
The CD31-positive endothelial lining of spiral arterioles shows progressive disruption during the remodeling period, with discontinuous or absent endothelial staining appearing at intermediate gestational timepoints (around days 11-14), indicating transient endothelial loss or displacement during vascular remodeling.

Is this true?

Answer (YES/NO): YES